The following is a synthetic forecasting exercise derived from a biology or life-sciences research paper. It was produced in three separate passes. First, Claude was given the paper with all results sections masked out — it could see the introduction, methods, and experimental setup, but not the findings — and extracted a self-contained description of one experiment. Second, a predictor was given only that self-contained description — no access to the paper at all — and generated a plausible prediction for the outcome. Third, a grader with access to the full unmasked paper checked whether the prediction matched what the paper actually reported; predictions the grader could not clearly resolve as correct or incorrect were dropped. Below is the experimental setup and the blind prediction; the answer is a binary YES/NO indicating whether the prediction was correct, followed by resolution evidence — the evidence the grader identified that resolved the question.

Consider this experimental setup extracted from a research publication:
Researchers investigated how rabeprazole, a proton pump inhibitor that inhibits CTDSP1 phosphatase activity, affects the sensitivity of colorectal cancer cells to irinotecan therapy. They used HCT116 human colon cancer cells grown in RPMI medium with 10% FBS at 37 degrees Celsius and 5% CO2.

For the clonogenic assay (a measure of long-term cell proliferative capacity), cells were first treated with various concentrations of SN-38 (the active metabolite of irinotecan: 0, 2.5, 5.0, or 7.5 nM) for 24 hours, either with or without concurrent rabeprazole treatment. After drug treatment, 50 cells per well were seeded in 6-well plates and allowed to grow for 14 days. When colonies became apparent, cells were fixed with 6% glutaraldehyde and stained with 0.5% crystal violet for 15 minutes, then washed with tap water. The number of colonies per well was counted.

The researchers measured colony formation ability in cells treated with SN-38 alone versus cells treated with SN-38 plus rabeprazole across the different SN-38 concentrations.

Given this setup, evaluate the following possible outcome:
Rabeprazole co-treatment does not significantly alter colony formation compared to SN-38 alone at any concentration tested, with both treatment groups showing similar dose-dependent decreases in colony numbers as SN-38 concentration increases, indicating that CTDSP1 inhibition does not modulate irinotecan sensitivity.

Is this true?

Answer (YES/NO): NO